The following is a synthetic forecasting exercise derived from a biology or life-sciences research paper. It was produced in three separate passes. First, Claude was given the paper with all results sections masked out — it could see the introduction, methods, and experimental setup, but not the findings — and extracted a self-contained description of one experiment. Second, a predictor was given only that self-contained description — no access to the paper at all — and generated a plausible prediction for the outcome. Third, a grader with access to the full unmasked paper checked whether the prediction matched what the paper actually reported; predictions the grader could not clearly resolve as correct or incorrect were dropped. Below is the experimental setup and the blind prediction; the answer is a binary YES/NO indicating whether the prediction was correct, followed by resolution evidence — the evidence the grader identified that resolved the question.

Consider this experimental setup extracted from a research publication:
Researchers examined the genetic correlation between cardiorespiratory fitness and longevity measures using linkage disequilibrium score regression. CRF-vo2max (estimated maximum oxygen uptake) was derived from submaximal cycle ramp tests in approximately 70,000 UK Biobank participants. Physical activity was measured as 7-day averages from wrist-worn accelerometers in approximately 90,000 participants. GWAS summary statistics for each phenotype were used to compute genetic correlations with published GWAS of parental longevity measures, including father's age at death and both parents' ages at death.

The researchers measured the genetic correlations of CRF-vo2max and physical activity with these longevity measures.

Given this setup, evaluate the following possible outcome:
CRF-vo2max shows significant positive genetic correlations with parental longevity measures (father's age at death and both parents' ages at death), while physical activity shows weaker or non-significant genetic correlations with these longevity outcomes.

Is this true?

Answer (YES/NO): NO